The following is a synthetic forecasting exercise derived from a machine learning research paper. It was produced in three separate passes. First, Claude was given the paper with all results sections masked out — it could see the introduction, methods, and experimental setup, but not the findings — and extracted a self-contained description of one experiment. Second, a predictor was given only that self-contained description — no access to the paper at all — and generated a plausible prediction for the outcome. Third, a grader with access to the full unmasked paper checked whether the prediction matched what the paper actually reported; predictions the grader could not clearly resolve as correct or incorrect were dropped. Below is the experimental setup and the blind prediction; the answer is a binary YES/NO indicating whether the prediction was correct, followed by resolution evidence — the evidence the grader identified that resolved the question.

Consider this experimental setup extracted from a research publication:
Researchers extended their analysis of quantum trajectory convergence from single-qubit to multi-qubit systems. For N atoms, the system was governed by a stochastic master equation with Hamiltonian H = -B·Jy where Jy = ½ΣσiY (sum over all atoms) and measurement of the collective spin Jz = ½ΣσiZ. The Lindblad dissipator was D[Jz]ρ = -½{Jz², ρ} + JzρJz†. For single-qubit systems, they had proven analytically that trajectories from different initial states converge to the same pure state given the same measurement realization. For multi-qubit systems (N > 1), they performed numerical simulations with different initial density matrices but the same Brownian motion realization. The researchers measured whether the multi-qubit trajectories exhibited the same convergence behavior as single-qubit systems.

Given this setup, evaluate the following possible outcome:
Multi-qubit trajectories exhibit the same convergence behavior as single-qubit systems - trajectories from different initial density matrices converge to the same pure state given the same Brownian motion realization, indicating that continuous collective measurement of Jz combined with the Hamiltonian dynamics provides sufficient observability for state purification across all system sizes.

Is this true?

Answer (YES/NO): YES